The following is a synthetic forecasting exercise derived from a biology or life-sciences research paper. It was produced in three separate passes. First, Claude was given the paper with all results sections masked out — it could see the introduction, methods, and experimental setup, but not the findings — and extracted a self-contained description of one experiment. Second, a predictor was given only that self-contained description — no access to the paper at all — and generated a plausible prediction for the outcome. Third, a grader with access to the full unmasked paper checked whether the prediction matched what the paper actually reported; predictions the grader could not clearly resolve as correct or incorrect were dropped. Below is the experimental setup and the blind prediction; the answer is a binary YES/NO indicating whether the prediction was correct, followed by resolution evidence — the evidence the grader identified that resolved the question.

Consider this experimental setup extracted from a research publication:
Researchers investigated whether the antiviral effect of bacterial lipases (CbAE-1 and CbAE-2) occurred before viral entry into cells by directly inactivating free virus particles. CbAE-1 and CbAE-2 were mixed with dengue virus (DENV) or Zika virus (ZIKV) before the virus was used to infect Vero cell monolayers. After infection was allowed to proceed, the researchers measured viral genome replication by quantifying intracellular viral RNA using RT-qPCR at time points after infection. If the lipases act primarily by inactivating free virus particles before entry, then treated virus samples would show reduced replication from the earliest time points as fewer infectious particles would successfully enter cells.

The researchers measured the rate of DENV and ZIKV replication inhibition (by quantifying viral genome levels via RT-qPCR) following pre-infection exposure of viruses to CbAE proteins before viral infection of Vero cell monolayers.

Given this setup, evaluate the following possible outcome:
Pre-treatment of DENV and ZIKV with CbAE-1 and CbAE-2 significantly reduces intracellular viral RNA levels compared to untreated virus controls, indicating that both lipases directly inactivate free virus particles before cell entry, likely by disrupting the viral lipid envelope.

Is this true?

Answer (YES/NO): YES